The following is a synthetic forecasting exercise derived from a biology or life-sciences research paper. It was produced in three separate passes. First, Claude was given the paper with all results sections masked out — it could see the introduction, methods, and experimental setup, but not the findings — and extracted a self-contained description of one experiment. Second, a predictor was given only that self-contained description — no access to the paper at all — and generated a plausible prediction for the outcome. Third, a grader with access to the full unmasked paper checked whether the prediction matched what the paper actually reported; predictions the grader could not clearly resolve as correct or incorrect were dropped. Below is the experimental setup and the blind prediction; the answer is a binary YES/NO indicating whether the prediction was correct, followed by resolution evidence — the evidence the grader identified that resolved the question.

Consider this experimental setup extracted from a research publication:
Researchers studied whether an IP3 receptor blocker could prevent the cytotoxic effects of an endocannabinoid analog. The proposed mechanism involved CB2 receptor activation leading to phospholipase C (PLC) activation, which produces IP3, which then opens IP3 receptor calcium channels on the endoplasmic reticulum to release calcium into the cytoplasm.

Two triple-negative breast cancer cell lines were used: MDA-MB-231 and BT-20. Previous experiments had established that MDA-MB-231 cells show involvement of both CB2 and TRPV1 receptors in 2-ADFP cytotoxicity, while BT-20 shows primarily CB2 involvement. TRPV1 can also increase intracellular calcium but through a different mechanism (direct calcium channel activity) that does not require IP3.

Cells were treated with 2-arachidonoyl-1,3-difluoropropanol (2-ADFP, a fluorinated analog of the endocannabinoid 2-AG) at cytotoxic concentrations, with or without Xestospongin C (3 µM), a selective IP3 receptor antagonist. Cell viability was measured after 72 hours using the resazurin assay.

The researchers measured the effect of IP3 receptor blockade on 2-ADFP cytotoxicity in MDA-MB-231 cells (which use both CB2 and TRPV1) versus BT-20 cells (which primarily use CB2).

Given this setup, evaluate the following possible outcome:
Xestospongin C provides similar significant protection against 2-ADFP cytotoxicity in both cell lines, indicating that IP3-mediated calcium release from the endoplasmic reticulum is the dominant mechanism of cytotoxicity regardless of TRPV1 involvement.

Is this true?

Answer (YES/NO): NO